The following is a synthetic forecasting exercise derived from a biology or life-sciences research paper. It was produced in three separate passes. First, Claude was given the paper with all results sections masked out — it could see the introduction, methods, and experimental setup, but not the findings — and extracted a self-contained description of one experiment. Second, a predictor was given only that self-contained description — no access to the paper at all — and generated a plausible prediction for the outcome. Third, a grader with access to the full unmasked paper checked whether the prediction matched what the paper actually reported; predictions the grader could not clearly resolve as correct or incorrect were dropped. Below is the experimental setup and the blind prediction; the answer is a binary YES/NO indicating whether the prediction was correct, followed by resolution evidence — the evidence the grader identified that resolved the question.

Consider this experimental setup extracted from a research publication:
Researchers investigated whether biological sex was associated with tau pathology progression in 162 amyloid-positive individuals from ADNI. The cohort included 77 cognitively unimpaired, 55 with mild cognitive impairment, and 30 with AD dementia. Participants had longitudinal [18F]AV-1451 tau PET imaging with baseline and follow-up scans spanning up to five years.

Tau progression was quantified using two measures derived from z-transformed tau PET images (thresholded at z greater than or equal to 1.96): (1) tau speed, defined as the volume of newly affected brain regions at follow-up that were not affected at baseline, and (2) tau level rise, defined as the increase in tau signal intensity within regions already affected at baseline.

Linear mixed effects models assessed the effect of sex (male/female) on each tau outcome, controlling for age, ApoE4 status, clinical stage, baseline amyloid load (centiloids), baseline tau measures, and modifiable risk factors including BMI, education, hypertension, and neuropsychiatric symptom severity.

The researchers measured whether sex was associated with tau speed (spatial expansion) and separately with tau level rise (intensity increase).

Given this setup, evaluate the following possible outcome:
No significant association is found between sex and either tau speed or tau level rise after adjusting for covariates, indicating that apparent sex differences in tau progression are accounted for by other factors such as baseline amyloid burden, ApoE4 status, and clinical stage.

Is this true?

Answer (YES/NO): NO